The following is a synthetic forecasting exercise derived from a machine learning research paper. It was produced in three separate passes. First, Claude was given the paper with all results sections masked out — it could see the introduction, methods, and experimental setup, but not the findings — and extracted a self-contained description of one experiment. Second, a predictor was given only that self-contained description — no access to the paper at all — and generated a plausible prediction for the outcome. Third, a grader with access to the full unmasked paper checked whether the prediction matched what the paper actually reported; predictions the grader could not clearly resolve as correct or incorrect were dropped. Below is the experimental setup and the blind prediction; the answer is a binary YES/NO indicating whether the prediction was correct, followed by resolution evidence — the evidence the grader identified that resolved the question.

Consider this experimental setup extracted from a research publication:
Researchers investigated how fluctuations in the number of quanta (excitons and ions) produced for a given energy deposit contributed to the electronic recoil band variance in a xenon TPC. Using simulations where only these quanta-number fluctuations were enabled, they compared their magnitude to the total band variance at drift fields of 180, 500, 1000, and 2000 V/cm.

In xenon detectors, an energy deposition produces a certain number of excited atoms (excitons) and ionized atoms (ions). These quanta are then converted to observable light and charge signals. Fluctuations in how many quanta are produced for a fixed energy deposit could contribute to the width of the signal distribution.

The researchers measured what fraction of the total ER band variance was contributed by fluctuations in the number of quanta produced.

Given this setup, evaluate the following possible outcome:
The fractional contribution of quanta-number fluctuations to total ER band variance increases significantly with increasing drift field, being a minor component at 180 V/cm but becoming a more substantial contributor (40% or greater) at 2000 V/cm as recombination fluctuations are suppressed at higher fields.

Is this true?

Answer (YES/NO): NO